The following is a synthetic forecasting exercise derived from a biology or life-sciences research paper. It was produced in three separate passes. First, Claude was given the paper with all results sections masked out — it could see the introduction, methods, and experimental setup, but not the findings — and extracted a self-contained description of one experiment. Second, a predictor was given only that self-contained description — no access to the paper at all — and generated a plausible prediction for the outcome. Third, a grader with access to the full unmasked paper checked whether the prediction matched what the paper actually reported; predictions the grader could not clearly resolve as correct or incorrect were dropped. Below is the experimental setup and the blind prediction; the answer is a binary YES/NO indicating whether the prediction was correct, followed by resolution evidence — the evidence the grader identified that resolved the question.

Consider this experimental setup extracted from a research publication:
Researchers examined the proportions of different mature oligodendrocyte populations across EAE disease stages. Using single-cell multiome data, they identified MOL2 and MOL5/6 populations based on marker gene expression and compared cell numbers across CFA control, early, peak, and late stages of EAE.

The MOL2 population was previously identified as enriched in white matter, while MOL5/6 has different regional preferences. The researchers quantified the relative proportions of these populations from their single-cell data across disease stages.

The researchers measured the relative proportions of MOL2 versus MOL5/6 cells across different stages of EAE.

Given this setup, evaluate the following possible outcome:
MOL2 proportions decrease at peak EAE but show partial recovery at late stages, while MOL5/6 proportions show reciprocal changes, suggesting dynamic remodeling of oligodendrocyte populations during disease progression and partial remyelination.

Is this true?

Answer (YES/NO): NO